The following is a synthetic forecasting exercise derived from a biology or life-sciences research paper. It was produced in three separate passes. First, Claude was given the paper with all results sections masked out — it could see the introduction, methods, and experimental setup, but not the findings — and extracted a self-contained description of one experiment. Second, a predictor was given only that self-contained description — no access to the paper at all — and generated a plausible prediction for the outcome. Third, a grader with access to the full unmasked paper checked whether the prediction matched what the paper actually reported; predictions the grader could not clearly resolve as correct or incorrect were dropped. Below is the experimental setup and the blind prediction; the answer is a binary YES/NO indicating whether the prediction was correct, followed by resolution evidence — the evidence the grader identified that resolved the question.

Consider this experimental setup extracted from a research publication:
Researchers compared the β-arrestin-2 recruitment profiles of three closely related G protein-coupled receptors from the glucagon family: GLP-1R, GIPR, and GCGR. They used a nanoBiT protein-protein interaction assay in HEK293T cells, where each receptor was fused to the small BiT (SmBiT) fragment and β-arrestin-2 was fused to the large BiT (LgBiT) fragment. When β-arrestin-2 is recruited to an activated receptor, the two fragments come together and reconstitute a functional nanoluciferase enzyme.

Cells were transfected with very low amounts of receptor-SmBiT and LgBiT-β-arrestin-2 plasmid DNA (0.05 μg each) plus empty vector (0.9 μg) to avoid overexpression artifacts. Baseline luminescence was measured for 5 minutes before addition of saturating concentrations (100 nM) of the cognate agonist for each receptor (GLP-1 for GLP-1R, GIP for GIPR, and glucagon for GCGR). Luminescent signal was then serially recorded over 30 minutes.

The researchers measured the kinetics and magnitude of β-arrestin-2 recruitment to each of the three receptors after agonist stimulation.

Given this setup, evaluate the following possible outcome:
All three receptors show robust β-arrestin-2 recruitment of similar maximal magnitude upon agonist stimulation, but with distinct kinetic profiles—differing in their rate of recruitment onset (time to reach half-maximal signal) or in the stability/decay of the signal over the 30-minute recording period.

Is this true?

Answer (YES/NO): NO